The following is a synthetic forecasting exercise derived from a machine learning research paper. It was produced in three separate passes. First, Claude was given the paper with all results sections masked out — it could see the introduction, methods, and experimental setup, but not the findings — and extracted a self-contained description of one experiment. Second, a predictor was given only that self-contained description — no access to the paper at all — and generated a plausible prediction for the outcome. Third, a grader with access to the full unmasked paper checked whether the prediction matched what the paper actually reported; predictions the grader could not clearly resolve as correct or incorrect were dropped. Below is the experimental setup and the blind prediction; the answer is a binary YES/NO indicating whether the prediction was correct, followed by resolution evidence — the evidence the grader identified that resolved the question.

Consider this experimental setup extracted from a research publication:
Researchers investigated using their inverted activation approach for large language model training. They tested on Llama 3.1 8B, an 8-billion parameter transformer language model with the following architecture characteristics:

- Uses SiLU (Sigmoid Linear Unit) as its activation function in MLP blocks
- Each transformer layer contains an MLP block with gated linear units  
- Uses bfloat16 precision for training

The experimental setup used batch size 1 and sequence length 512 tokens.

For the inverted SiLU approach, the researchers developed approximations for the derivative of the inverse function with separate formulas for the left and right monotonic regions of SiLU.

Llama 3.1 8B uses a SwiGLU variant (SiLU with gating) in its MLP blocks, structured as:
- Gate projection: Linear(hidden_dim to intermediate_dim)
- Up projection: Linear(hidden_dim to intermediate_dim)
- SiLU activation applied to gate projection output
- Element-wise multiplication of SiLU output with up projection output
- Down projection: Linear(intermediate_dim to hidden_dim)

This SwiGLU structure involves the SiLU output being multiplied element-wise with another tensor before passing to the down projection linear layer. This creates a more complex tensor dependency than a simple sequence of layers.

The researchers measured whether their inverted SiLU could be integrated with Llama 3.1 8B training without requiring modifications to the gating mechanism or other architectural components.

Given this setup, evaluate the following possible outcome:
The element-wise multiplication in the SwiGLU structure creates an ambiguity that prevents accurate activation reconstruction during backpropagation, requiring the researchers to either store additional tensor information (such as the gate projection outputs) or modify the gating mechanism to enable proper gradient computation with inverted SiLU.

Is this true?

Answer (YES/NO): NO